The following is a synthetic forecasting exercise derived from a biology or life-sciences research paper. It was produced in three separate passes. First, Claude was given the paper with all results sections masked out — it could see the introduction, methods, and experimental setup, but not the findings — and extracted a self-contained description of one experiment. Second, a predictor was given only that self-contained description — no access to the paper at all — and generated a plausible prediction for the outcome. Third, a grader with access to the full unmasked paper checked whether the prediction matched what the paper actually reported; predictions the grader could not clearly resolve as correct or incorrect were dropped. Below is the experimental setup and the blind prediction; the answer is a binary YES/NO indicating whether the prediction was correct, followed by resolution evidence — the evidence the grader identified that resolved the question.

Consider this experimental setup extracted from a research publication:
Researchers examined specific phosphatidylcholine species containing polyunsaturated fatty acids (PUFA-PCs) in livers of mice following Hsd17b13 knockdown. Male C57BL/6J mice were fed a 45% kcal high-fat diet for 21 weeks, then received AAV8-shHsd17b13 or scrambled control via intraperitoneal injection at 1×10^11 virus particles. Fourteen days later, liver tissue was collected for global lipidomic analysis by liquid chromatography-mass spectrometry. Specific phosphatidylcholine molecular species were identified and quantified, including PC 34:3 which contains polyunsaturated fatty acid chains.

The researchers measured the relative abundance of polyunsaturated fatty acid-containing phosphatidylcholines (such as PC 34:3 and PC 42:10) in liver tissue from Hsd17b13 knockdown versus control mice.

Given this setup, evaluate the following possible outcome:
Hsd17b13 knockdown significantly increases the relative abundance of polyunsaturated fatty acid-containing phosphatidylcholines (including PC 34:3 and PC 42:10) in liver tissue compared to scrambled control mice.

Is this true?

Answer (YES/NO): YES